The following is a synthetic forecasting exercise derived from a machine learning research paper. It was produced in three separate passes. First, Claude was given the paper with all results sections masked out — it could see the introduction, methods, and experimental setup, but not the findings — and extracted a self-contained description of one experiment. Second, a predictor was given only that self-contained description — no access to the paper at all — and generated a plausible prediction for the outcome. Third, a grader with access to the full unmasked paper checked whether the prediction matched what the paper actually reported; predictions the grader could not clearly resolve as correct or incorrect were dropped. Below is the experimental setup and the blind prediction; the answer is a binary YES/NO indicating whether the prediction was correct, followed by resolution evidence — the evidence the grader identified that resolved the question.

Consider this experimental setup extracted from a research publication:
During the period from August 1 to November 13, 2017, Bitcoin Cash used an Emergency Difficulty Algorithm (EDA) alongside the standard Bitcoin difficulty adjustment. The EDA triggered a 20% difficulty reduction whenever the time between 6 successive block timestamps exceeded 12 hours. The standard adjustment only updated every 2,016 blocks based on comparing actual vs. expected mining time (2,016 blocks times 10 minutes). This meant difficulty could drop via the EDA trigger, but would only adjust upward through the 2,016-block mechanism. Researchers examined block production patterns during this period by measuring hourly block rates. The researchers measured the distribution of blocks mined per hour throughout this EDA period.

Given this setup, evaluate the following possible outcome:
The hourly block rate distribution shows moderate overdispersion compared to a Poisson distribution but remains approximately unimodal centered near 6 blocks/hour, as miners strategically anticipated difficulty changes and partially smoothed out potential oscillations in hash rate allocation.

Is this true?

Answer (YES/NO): NO